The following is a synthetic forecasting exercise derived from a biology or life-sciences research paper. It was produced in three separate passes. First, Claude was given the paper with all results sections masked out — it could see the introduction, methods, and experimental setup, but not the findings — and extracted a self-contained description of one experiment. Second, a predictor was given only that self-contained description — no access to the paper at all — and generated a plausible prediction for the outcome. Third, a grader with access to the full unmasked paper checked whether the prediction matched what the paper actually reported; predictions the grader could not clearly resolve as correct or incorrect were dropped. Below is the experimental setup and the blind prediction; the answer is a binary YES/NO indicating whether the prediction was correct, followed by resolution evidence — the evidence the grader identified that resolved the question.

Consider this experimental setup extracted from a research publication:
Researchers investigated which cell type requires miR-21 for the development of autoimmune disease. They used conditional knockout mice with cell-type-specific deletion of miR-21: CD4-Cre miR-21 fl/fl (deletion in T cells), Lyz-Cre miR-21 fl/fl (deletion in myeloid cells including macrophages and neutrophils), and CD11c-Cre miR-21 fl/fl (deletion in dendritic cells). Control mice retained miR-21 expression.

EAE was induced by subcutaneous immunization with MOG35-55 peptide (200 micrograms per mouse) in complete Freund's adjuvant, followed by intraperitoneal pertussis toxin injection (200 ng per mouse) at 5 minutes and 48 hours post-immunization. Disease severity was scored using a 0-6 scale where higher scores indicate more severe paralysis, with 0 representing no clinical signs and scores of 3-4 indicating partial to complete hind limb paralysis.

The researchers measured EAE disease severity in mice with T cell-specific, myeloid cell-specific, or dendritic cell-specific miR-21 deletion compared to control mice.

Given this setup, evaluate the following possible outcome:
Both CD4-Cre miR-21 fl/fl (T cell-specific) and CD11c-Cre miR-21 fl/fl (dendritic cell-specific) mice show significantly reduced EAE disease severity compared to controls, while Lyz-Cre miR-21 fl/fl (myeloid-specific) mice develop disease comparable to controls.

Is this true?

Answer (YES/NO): NO